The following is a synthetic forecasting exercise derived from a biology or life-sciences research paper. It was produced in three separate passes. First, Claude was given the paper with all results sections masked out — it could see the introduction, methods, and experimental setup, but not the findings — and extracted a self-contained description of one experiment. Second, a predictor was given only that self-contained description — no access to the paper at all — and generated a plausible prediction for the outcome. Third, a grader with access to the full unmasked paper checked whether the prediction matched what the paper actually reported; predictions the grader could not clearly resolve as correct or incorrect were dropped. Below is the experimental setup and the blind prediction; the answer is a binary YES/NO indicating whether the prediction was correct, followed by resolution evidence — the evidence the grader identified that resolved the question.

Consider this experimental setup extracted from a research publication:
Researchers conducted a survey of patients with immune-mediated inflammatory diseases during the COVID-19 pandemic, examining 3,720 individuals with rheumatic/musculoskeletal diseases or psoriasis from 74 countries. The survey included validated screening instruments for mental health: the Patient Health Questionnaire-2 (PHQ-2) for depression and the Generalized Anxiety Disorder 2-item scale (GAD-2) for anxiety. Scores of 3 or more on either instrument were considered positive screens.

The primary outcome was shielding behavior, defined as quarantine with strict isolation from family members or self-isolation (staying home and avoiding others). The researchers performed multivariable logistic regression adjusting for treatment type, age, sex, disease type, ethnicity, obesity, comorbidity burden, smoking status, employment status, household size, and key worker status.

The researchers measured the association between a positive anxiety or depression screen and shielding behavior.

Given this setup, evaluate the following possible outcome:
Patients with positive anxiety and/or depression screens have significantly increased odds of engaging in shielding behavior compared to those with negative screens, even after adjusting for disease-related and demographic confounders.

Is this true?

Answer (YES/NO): YES